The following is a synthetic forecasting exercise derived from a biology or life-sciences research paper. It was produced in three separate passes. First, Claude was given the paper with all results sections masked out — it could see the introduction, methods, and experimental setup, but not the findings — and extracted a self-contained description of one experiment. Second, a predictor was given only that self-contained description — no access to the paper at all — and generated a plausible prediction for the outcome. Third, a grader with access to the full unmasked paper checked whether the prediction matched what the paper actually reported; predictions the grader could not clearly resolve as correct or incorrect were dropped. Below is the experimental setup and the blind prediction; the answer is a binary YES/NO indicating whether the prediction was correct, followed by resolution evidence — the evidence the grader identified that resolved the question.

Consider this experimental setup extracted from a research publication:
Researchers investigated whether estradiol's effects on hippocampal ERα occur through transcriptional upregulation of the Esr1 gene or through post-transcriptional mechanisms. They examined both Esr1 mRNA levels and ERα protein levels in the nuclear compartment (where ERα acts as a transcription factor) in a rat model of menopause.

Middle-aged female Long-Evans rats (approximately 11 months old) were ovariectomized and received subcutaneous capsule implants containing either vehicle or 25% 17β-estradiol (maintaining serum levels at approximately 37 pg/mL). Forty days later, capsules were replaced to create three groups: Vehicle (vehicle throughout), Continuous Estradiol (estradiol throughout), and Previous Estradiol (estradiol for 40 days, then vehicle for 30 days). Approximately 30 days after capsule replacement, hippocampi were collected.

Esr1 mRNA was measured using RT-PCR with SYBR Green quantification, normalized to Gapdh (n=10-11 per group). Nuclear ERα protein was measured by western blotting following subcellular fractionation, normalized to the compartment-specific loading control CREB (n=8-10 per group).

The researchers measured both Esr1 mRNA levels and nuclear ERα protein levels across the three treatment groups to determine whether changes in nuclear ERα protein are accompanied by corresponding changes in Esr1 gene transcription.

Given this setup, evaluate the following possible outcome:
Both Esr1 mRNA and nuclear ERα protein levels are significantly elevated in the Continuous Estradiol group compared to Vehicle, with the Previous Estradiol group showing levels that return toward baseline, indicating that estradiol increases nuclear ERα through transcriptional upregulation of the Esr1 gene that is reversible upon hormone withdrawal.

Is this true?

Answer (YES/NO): NO